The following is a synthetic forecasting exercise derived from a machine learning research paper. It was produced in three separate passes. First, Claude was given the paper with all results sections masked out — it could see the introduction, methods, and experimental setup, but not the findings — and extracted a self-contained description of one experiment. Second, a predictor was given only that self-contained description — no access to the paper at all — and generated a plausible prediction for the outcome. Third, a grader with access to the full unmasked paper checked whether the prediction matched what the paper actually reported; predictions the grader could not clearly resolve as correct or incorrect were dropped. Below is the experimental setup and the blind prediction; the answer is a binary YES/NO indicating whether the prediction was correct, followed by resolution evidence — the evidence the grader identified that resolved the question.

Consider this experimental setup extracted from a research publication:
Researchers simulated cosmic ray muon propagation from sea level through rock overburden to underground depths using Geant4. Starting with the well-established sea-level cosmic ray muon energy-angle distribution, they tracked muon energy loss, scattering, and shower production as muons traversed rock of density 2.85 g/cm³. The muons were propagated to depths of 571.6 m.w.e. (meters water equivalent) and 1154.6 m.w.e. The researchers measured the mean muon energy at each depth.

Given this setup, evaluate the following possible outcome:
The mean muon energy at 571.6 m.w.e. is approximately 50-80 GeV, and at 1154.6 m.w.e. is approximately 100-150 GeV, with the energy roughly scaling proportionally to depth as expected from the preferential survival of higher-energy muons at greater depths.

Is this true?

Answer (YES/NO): NO